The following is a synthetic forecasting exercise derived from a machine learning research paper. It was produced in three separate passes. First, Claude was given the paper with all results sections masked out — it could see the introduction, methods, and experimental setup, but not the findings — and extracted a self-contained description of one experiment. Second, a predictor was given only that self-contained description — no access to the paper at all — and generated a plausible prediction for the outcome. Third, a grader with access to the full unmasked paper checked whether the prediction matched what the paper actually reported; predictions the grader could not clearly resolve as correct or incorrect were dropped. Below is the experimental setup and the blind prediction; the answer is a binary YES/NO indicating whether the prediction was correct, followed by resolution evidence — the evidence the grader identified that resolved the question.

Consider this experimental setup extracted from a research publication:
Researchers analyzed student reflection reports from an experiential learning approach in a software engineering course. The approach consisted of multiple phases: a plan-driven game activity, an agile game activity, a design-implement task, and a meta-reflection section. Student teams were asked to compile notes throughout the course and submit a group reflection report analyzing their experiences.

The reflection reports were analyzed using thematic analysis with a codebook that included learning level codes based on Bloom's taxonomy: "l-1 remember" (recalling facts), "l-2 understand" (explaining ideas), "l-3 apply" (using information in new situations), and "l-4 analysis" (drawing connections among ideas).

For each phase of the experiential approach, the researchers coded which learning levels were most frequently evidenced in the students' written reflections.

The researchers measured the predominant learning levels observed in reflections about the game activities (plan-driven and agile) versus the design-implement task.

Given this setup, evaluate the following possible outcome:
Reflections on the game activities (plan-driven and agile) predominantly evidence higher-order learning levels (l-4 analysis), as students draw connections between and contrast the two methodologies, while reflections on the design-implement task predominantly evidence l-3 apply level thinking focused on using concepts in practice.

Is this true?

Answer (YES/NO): NO